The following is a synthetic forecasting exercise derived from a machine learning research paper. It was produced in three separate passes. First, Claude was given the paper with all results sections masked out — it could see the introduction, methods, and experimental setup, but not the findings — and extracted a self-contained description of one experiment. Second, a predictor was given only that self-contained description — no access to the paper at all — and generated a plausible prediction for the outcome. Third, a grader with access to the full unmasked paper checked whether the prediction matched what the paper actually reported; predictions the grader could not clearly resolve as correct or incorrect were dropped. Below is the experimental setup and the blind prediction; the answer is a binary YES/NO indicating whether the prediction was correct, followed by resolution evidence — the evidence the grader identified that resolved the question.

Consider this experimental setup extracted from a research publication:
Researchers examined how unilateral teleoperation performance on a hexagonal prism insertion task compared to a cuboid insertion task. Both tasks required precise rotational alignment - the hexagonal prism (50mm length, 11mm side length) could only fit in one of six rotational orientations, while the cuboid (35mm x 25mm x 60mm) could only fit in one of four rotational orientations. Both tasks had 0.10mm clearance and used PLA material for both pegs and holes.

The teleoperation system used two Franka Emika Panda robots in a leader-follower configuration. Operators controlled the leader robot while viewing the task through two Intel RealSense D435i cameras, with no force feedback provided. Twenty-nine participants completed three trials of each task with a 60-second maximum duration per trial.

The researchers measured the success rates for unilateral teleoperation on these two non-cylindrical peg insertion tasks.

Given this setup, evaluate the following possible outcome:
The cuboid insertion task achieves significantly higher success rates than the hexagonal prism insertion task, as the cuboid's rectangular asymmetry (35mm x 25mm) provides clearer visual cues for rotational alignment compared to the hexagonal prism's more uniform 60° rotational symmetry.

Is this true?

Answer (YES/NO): NO